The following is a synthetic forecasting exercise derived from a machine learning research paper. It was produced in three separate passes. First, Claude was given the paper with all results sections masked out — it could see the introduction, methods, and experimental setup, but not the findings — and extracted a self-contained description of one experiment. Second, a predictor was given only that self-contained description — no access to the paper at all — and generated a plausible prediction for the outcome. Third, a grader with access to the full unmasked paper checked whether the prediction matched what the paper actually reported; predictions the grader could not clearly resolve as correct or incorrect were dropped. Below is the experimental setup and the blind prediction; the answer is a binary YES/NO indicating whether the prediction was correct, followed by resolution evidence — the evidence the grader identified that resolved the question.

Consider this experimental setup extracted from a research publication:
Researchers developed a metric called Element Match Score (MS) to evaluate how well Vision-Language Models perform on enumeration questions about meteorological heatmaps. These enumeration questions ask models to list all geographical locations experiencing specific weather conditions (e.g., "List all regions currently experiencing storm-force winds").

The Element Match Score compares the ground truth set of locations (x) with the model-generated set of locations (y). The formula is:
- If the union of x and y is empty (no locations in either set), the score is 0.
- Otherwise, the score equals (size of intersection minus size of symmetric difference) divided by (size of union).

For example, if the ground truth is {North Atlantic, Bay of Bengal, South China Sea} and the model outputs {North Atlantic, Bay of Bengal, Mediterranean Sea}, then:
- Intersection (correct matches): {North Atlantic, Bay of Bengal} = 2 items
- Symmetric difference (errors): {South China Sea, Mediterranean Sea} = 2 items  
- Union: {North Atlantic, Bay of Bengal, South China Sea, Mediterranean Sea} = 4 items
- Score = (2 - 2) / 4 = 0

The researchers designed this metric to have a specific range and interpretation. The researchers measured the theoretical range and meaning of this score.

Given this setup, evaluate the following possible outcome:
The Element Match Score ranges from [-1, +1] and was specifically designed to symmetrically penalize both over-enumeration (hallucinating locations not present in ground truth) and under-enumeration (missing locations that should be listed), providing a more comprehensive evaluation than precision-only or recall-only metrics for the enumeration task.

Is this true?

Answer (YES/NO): NO